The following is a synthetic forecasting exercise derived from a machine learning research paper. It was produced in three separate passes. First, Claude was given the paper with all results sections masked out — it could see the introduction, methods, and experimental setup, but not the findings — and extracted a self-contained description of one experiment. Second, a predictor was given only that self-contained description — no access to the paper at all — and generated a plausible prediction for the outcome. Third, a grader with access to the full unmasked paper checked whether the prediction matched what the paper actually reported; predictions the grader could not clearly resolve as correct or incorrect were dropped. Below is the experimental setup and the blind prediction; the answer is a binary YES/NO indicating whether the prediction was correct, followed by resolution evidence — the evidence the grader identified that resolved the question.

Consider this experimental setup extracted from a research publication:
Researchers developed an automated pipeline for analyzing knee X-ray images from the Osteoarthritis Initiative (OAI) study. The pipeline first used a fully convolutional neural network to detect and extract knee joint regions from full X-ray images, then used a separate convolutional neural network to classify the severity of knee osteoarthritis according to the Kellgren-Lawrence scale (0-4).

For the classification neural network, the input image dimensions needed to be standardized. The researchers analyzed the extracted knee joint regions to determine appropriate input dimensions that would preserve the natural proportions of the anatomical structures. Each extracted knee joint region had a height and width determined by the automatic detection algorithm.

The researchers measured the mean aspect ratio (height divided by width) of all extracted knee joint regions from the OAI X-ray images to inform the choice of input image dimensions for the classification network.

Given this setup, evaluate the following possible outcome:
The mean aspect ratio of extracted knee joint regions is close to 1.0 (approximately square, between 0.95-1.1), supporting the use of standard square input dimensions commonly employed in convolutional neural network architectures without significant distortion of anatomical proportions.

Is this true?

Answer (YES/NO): NO